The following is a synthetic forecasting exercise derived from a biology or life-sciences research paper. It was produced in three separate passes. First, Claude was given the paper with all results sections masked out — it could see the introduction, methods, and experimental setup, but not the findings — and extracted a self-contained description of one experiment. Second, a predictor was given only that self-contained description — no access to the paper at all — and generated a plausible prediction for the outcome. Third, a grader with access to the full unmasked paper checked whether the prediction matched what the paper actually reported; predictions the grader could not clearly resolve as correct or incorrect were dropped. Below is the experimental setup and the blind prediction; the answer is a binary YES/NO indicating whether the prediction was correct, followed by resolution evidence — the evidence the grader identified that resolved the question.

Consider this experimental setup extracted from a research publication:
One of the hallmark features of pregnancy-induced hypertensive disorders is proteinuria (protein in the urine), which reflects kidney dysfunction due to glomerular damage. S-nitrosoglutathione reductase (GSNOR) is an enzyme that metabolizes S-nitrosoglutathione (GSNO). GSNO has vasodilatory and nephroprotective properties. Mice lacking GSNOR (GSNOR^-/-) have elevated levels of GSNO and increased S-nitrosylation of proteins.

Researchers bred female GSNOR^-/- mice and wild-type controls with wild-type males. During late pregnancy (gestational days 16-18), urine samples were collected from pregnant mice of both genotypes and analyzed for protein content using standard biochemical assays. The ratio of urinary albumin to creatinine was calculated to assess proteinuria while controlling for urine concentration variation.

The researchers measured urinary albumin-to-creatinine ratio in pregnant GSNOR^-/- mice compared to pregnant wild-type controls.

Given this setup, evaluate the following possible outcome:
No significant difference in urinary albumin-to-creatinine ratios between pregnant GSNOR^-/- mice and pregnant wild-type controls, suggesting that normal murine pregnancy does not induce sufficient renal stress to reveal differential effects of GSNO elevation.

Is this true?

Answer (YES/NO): NO